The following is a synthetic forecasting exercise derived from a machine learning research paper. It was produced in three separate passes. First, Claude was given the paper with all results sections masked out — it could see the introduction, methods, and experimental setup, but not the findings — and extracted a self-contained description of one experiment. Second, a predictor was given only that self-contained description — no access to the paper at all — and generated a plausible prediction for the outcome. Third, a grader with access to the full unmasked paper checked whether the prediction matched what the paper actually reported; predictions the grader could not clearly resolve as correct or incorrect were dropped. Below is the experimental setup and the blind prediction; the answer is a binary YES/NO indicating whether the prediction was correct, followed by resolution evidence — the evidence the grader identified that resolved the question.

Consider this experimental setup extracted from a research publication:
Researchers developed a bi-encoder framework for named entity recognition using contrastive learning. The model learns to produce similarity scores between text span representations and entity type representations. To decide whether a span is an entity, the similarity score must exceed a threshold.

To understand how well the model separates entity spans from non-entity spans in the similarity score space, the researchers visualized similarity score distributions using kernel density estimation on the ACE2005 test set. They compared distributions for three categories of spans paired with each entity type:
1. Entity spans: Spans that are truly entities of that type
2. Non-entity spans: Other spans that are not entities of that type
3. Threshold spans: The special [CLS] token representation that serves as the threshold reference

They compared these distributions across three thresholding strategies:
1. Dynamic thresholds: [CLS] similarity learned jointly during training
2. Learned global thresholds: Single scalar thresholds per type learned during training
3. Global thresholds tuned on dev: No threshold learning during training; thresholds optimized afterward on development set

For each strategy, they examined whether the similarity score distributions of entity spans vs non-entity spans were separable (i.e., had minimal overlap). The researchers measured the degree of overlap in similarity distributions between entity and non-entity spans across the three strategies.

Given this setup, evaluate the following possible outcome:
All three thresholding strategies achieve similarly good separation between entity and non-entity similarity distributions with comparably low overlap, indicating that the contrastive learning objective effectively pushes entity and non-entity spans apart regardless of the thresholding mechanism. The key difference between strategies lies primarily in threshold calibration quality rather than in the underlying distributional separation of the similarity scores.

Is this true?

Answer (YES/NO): NO